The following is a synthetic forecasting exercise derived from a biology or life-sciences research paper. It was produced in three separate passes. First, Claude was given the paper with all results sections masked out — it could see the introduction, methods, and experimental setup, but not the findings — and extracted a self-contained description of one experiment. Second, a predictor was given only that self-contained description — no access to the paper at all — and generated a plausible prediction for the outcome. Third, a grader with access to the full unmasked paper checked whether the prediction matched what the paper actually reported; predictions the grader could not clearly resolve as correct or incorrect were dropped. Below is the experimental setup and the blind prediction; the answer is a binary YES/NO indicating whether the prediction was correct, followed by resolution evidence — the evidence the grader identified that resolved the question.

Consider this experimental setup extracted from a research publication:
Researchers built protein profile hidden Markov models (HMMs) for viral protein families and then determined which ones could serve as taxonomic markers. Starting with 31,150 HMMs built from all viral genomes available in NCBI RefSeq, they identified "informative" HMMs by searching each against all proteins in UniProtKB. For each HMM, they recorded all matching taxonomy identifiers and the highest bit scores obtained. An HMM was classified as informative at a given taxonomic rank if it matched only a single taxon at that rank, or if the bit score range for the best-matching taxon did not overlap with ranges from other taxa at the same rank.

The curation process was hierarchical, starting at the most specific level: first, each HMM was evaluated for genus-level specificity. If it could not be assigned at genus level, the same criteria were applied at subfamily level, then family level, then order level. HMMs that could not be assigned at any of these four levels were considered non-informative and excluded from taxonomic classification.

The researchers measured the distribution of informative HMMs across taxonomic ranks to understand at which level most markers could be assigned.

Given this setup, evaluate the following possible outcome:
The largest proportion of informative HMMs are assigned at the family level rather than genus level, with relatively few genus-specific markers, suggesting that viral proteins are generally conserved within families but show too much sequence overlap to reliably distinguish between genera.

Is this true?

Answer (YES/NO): NO